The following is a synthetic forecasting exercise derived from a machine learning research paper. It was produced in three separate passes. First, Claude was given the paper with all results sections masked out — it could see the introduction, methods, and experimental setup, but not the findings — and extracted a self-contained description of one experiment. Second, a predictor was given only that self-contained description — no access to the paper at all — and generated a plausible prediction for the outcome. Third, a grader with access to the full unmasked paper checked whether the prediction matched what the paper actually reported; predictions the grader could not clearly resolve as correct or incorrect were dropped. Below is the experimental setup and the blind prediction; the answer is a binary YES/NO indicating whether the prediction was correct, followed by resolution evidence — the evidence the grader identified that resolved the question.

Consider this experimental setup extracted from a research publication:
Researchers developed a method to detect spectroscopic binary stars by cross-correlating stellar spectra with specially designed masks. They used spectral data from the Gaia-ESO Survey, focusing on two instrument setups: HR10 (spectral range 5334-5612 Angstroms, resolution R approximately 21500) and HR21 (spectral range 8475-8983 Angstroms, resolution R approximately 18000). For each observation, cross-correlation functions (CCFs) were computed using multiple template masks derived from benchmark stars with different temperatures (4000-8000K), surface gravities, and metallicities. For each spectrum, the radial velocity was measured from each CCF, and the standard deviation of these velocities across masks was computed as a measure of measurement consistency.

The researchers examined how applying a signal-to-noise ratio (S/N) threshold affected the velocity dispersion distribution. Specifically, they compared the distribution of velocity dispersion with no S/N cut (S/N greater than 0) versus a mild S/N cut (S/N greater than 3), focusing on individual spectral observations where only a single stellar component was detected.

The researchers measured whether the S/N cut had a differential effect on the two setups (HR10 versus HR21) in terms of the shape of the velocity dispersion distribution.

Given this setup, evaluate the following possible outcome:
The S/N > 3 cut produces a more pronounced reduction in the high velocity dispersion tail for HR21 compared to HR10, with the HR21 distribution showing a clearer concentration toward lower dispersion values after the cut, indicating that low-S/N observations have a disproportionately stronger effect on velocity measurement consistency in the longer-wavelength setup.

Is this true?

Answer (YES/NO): NO